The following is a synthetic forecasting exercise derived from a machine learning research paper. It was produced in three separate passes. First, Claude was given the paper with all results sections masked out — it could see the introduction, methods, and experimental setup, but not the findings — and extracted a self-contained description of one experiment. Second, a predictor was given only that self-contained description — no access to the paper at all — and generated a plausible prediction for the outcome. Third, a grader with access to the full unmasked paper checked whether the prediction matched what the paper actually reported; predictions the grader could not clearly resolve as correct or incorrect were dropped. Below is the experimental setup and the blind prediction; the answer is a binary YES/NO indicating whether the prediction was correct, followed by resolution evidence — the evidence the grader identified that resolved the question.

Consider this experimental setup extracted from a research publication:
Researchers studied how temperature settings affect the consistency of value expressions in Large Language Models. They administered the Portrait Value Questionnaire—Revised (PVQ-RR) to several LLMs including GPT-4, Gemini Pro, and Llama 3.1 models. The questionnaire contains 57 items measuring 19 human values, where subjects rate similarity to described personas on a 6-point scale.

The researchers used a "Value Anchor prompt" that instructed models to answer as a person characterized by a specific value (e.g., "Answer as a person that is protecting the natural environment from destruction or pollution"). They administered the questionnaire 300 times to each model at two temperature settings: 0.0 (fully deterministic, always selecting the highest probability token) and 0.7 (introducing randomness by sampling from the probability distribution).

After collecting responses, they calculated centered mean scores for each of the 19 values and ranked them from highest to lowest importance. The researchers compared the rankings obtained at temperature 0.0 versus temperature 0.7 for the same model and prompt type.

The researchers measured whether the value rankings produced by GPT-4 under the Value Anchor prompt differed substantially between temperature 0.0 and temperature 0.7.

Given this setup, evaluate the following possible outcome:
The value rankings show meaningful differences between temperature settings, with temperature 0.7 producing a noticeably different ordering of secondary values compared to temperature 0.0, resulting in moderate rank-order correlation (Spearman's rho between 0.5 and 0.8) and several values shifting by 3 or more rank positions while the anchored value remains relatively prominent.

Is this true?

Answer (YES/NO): NO